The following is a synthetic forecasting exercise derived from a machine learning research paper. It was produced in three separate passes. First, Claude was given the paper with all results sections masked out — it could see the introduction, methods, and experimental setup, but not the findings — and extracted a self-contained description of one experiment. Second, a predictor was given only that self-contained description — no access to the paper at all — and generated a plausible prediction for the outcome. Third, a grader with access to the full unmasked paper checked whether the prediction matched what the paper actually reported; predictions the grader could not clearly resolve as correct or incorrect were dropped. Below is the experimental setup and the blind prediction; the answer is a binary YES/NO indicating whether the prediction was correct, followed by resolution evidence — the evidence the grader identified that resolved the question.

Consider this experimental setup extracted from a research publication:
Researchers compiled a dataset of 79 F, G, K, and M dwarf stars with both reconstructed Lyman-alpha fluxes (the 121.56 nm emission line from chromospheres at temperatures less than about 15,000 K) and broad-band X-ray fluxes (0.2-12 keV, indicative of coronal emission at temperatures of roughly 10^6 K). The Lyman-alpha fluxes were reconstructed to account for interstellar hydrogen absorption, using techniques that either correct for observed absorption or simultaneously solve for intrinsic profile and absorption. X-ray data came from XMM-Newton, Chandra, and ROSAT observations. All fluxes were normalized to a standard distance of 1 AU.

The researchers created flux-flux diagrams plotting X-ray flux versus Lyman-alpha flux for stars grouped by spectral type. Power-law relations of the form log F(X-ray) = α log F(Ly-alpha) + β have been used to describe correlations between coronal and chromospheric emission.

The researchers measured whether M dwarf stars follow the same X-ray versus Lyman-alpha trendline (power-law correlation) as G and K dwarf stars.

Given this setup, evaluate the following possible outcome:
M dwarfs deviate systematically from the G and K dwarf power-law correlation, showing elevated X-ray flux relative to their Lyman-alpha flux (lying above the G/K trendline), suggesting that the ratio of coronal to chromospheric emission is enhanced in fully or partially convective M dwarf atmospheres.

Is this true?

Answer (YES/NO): YES